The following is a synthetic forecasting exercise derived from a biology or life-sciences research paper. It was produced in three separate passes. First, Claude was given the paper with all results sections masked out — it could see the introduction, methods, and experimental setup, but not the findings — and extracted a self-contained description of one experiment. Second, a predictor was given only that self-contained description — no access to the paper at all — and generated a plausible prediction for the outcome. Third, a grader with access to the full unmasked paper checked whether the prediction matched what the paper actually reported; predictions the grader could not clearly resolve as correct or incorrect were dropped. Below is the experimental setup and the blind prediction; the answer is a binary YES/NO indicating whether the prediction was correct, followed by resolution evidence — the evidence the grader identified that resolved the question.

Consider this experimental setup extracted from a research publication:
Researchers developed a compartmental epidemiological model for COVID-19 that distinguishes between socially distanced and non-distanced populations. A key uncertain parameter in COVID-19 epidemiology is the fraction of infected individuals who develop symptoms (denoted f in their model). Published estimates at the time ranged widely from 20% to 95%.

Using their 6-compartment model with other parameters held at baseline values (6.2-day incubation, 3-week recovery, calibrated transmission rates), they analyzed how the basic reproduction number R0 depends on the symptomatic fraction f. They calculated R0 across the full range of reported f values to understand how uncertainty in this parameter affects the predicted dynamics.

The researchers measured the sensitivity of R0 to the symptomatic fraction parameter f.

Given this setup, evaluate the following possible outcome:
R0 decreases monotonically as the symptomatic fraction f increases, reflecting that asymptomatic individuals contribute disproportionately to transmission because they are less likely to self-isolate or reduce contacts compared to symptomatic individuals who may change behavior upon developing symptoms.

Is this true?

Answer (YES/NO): NO